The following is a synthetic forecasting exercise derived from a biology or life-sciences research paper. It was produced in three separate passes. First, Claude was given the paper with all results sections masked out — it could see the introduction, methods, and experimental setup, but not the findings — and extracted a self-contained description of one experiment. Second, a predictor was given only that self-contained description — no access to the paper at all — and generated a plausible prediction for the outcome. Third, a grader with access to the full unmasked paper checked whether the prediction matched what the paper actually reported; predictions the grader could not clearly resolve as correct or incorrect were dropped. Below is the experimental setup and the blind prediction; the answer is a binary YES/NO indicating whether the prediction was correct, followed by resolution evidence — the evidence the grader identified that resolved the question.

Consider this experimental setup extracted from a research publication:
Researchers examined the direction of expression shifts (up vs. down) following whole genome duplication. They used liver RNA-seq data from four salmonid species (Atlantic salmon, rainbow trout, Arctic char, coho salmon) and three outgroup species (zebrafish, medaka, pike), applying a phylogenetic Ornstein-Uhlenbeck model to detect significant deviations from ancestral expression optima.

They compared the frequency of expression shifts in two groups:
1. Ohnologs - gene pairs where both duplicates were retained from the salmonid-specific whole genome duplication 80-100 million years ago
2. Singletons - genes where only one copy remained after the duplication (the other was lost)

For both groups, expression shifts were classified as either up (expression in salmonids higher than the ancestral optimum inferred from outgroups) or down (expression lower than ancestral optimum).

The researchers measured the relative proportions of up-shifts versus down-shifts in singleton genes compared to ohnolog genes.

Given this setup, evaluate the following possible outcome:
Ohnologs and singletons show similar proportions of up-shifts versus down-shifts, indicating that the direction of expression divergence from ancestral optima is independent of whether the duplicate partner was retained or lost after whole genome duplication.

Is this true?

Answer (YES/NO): NO